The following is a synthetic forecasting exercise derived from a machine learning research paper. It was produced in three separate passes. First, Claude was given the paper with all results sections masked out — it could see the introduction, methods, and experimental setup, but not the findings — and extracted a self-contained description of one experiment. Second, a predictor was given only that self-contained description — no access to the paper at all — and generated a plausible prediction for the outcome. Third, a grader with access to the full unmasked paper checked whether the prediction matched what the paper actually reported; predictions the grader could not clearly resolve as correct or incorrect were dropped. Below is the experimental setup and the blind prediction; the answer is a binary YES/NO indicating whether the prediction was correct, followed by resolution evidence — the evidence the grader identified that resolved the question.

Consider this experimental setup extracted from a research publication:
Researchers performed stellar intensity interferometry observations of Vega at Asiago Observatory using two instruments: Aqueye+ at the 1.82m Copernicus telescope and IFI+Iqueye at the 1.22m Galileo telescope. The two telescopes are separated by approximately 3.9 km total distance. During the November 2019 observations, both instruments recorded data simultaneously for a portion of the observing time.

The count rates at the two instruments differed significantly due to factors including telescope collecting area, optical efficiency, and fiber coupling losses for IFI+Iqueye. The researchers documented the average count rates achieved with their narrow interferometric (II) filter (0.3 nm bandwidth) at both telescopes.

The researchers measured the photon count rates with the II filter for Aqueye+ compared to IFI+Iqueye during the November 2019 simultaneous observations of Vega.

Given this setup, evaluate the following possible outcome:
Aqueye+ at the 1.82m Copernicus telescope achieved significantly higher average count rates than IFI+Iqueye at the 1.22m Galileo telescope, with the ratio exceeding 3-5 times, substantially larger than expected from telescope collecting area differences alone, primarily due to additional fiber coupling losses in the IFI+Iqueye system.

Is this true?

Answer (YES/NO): NO